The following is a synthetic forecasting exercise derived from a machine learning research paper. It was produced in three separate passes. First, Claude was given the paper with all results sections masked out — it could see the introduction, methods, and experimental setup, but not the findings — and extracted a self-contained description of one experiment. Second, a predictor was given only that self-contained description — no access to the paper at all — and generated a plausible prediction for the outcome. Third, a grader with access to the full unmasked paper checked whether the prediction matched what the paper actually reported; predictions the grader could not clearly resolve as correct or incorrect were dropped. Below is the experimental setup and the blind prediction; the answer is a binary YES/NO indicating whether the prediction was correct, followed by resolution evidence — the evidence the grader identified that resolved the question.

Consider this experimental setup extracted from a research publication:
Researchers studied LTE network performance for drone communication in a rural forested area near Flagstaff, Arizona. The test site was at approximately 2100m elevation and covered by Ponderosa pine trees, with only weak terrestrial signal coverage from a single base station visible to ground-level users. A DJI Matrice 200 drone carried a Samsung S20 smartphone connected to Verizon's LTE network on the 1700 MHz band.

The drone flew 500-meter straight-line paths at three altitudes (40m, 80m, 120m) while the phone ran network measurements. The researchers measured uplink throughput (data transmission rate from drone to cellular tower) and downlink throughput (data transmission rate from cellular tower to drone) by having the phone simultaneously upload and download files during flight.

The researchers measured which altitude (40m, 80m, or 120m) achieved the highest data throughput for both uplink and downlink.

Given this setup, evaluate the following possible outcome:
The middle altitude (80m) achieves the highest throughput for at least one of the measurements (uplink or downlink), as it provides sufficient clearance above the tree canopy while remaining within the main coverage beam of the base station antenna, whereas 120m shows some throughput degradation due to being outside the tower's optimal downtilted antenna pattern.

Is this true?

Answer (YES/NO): YES